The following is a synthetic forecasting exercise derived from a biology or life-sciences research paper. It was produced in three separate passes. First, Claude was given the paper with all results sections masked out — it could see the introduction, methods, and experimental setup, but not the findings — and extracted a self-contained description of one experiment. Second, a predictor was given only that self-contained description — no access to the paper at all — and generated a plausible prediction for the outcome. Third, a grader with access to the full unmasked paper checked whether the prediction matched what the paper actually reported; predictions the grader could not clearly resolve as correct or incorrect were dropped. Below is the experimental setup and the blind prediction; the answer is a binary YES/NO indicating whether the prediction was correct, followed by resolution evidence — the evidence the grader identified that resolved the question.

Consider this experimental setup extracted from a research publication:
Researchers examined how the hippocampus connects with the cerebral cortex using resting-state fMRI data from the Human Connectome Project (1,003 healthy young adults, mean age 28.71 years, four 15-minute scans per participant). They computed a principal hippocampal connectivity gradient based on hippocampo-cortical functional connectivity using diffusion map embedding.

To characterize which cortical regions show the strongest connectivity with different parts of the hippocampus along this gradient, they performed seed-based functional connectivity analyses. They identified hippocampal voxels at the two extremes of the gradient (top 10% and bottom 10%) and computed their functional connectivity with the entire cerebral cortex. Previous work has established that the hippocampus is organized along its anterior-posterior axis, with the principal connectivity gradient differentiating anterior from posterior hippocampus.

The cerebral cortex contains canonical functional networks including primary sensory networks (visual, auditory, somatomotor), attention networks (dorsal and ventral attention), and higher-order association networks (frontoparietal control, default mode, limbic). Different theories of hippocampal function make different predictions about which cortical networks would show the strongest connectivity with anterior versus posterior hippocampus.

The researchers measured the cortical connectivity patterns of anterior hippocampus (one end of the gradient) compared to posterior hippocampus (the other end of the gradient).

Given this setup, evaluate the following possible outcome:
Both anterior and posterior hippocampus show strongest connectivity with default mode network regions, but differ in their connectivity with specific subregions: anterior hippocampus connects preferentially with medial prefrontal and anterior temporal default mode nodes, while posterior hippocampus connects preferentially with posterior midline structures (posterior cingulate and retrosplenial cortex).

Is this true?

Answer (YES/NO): NO